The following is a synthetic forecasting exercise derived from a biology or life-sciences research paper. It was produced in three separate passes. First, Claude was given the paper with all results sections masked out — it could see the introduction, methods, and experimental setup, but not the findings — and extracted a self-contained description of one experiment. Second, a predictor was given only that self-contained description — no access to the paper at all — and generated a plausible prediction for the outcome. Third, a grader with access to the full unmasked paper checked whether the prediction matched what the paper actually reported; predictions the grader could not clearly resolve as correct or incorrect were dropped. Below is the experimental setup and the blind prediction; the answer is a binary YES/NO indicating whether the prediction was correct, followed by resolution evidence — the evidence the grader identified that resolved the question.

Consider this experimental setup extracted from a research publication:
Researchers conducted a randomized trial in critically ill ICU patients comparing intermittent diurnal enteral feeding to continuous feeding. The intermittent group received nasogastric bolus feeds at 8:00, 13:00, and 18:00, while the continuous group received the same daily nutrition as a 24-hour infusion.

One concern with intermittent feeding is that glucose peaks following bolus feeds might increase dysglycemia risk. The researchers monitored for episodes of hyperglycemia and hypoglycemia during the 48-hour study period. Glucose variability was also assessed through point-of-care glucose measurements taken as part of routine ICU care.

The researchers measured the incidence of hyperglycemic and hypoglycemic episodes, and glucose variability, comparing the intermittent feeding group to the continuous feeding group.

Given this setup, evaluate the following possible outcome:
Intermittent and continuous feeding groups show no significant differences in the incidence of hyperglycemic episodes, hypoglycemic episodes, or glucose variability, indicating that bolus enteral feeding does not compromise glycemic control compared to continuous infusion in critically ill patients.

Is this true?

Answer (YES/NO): YES